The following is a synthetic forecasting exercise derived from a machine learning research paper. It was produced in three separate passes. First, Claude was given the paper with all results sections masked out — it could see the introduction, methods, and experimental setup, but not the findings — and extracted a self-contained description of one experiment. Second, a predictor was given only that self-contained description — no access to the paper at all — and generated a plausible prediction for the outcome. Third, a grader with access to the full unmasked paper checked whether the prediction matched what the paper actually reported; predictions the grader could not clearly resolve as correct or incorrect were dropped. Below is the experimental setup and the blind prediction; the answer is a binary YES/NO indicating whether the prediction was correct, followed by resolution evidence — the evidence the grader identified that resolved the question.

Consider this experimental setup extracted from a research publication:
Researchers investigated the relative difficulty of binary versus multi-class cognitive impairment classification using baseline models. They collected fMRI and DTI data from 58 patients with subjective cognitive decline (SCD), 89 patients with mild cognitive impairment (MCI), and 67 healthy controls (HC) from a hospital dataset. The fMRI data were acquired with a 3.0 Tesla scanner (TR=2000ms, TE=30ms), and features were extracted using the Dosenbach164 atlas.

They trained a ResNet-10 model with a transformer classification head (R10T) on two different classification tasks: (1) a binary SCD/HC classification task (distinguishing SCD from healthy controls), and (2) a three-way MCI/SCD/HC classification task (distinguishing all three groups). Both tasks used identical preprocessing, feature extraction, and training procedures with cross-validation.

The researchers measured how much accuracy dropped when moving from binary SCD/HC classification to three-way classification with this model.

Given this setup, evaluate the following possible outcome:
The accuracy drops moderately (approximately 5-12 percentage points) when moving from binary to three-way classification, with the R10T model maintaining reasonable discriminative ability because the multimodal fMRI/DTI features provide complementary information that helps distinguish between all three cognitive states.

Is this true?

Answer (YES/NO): NO